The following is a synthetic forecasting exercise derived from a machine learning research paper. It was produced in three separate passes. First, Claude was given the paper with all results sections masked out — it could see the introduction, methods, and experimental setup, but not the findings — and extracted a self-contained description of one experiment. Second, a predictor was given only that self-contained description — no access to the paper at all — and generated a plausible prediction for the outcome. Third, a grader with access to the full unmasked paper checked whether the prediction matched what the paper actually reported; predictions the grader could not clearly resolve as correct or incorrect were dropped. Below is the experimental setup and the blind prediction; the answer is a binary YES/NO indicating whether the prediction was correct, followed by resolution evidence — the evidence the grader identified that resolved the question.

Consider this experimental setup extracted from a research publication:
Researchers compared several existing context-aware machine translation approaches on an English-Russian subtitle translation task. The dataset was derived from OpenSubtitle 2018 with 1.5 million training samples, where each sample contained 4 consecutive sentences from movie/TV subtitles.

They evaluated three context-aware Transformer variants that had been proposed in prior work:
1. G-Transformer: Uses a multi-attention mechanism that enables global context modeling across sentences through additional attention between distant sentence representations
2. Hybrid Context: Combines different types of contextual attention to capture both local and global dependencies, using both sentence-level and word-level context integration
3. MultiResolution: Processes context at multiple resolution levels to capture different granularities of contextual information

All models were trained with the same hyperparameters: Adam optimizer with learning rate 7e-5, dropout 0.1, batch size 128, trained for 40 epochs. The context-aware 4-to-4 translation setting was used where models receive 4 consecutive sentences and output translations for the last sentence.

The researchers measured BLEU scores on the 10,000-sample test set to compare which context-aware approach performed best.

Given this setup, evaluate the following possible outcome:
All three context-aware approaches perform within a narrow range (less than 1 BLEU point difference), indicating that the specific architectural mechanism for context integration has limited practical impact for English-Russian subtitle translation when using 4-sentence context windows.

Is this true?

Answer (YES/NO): YES